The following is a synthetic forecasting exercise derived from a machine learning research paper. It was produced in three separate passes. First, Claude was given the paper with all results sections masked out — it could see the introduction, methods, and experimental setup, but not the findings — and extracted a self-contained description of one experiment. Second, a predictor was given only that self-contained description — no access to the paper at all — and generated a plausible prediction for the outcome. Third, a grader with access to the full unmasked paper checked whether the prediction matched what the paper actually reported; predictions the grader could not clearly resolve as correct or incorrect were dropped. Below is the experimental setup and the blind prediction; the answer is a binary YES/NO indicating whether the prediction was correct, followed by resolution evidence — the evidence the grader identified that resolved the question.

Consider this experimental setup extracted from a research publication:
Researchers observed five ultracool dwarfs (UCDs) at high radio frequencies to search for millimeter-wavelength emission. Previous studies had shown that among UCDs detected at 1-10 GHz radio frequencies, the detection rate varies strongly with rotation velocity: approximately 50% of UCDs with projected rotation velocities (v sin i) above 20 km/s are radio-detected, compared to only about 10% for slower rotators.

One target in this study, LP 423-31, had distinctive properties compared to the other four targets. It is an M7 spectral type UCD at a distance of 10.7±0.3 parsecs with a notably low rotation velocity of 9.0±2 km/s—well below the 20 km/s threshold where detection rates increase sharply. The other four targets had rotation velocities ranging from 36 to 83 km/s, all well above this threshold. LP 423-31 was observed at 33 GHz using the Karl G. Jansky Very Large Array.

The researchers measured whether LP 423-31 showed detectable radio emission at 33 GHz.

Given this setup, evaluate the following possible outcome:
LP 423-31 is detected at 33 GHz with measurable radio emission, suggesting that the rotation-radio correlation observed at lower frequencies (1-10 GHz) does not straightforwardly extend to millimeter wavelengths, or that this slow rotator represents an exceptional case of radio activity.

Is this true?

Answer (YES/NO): NO